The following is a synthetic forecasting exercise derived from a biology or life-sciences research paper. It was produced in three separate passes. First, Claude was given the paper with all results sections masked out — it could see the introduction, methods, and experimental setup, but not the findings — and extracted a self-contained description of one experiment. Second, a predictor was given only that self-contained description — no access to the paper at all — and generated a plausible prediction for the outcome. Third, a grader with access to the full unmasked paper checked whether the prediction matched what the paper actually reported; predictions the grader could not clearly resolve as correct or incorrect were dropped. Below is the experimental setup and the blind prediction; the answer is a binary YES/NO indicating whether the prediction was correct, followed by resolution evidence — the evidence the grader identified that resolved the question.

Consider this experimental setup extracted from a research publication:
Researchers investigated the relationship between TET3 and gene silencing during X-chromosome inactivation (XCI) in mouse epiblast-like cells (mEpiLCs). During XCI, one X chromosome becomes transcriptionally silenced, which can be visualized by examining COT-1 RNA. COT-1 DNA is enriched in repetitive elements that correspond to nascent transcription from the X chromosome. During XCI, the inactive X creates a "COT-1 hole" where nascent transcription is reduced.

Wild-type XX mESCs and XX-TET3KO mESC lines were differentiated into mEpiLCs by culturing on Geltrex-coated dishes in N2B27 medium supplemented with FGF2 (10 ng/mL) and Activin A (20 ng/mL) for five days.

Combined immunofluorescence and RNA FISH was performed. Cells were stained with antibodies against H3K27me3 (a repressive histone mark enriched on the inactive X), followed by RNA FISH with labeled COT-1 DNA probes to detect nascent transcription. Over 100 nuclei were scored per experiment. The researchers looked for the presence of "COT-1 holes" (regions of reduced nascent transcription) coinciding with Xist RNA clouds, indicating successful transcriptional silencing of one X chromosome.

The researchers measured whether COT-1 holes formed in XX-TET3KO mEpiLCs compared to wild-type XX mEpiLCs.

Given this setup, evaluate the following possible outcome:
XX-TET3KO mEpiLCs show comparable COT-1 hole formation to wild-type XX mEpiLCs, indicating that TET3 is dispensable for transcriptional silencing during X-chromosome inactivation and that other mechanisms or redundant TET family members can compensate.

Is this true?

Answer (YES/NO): NO